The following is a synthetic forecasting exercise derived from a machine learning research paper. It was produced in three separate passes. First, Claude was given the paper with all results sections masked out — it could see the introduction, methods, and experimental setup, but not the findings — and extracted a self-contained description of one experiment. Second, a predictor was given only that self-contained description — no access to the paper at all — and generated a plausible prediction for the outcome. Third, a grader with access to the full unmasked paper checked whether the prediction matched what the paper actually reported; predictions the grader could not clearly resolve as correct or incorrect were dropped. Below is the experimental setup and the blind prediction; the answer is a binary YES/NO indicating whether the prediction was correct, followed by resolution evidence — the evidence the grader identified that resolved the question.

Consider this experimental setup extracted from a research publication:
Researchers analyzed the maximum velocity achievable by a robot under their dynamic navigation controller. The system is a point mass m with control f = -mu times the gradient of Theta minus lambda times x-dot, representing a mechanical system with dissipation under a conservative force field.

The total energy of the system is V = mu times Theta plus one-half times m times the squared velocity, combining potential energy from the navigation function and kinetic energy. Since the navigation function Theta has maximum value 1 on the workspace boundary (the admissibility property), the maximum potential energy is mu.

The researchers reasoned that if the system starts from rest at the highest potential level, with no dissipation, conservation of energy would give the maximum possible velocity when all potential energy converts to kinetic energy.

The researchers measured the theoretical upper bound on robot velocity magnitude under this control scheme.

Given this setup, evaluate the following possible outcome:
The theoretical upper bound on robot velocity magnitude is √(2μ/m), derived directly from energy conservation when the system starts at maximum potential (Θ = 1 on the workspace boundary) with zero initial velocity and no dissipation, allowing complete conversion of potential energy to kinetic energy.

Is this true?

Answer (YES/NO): YES